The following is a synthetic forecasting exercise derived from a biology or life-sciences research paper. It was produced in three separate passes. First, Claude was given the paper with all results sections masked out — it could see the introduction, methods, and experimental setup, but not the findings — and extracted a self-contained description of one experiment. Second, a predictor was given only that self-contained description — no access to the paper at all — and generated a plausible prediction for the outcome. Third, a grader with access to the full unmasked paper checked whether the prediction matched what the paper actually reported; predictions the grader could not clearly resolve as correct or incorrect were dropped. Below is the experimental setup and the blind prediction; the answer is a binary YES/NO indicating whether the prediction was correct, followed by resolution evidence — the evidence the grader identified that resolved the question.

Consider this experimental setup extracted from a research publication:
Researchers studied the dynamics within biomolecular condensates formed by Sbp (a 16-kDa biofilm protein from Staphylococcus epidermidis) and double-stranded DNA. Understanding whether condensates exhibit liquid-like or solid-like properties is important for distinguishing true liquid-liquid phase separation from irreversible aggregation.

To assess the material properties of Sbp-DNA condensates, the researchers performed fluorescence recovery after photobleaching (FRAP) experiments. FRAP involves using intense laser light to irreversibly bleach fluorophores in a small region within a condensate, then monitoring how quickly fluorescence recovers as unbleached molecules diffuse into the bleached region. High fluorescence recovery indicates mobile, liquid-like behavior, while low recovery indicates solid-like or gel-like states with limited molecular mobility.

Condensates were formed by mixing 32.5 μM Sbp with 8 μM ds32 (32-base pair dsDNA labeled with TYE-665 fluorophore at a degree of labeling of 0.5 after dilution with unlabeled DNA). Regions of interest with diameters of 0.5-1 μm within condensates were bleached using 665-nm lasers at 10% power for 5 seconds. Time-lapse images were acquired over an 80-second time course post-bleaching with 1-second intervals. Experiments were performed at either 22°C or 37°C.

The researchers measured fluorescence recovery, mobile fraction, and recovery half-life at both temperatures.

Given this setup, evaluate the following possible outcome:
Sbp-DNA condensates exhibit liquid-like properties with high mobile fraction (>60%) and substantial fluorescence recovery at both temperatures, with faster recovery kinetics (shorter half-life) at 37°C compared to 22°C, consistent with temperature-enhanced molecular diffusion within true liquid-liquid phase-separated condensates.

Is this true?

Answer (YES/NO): NO